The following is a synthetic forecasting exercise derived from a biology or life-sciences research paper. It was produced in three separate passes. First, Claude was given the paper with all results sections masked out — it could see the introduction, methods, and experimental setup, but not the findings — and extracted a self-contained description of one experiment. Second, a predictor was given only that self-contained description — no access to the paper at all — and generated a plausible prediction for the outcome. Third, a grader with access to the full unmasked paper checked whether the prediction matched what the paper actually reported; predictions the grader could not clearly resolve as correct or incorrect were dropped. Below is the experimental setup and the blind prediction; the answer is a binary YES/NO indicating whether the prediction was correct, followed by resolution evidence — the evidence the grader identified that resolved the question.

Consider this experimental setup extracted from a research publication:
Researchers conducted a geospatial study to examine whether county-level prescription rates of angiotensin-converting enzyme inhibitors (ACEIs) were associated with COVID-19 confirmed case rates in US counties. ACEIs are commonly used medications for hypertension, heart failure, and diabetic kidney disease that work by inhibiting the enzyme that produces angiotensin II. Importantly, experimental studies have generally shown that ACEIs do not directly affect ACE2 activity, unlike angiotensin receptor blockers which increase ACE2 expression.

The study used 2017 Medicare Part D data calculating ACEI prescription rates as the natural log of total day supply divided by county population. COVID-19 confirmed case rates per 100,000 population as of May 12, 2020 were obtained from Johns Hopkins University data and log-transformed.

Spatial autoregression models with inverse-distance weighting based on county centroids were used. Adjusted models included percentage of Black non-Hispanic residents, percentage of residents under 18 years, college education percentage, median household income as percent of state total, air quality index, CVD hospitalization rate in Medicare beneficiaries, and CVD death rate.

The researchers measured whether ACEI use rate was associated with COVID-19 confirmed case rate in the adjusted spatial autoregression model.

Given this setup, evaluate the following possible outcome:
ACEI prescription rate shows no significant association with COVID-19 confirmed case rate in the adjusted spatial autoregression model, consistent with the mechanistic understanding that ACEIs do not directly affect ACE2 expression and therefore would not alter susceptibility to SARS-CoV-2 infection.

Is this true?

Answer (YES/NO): YES